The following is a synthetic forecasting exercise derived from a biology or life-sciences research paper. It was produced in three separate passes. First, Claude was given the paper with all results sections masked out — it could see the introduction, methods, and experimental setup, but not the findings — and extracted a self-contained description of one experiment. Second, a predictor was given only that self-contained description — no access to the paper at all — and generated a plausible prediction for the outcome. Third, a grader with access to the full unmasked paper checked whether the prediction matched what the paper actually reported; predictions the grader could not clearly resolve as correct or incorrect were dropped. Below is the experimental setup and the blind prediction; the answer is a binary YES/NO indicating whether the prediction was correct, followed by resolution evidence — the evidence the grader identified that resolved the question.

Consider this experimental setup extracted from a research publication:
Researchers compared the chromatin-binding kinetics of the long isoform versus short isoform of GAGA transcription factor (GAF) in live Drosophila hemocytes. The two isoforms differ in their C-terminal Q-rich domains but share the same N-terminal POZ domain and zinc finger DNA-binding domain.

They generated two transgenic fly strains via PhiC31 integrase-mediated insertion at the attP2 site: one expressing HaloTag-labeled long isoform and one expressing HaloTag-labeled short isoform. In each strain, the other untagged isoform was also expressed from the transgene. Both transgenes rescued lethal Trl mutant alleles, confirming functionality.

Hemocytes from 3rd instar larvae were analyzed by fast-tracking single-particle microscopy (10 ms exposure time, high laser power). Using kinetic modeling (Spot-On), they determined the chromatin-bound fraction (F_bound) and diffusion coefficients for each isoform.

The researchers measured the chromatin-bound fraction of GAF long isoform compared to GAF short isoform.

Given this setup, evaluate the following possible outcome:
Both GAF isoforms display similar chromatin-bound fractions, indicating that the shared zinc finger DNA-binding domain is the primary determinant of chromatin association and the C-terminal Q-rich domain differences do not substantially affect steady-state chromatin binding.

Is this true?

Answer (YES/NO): YES